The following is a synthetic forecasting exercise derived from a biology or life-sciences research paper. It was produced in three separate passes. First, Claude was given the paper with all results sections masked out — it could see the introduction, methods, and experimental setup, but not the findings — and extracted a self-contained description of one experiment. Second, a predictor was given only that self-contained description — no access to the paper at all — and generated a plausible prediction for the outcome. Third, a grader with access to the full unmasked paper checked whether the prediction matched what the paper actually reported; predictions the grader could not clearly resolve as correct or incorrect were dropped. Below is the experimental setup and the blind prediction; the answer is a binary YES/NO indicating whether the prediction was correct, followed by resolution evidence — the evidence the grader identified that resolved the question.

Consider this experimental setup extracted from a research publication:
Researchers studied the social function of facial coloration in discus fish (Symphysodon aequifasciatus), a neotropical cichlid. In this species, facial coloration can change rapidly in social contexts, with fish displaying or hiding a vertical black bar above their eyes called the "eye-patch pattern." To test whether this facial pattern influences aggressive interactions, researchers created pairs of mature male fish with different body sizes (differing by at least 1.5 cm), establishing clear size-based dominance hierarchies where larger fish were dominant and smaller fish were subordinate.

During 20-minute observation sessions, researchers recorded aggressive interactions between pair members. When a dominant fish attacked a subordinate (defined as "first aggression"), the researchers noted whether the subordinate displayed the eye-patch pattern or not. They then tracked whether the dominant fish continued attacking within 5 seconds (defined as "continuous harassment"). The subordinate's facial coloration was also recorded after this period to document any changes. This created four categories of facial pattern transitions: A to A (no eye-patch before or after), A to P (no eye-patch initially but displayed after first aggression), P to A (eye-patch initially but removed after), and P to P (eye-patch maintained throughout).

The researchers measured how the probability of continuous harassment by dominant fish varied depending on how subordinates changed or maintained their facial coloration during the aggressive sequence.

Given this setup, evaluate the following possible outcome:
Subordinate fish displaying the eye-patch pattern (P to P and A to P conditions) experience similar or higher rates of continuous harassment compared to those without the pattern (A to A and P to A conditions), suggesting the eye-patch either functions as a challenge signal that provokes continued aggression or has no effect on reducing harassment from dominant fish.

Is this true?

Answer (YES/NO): NO